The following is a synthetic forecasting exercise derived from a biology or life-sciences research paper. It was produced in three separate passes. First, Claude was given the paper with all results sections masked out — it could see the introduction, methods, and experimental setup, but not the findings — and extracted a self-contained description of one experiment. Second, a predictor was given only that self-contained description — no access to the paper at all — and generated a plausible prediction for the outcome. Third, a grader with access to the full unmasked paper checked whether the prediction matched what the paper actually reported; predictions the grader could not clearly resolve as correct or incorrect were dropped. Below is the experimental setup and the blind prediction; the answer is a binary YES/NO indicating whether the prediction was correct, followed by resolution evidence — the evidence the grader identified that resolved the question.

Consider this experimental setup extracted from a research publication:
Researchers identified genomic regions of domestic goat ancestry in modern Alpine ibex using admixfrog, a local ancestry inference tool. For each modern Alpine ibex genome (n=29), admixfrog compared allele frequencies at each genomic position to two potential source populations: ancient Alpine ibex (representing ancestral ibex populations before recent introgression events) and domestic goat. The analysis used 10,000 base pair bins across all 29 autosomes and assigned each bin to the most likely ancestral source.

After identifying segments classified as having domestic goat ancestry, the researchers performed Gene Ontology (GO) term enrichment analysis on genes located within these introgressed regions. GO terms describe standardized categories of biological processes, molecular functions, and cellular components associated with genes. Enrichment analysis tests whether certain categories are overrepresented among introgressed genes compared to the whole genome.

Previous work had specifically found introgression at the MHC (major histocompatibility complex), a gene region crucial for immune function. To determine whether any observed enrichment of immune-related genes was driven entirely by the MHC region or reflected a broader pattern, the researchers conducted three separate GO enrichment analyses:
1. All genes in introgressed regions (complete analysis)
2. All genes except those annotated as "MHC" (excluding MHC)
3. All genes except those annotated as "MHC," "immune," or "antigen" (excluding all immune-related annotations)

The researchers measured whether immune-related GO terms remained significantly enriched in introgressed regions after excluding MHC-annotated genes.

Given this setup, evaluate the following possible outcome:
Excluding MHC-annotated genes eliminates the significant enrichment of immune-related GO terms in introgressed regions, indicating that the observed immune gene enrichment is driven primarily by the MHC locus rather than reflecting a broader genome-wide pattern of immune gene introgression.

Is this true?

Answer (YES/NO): NO